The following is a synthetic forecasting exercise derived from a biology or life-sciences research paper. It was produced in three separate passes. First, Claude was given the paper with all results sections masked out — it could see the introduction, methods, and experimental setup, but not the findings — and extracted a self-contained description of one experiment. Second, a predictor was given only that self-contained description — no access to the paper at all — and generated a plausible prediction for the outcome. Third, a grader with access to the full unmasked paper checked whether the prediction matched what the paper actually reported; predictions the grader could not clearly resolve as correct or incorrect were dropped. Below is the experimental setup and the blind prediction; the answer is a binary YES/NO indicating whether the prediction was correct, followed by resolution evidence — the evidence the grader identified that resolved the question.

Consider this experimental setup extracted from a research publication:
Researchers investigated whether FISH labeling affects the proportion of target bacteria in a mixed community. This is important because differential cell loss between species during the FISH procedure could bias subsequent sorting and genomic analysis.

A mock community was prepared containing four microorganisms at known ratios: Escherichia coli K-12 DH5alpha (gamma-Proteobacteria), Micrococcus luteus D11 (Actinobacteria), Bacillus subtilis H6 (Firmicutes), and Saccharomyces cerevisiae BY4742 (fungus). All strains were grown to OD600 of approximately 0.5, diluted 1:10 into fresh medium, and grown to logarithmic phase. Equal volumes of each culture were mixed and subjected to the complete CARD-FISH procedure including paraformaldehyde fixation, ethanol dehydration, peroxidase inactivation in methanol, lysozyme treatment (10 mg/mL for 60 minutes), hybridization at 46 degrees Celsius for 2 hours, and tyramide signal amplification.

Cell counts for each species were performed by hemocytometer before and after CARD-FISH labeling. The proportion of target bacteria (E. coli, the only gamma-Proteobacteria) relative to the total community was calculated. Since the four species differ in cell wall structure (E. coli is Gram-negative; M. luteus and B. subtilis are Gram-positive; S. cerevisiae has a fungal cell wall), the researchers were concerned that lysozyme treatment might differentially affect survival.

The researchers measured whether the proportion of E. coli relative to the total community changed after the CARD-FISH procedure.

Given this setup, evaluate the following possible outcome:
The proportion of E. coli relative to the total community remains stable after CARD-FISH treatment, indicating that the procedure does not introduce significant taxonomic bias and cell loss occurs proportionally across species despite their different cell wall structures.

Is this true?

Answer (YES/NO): YES